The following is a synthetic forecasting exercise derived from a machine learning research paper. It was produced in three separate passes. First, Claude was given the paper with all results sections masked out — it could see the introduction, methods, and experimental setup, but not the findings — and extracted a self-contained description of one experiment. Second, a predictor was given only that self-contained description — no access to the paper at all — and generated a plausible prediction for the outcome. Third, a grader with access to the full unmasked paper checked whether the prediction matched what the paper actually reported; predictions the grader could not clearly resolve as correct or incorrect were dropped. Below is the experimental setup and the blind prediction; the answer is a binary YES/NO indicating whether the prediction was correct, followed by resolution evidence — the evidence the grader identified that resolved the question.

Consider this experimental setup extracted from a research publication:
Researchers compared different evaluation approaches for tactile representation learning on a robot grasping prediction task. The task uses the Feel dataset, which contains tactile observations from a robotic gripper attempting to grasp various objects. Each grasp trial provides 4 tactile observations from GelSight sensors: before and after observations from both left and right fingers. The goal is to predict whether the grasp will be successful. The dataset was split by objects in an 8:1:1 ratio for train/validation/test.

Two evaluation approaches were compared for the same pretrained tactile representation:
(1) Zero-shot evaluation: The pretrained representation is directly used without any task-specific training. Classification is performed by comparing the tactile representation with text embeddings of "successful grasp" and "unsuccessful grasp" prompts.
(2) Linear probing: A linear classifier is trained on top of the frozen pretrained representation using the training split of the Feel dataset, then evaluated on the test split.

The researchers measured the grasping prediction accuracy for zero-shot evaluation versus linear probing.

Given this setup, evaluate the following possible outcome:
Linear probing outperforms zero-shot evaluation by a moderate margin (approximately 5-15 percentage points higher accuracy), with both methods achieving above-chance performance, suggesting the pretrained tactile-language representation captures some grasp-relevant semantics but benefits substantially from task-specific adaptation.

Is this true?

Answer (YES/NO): YES